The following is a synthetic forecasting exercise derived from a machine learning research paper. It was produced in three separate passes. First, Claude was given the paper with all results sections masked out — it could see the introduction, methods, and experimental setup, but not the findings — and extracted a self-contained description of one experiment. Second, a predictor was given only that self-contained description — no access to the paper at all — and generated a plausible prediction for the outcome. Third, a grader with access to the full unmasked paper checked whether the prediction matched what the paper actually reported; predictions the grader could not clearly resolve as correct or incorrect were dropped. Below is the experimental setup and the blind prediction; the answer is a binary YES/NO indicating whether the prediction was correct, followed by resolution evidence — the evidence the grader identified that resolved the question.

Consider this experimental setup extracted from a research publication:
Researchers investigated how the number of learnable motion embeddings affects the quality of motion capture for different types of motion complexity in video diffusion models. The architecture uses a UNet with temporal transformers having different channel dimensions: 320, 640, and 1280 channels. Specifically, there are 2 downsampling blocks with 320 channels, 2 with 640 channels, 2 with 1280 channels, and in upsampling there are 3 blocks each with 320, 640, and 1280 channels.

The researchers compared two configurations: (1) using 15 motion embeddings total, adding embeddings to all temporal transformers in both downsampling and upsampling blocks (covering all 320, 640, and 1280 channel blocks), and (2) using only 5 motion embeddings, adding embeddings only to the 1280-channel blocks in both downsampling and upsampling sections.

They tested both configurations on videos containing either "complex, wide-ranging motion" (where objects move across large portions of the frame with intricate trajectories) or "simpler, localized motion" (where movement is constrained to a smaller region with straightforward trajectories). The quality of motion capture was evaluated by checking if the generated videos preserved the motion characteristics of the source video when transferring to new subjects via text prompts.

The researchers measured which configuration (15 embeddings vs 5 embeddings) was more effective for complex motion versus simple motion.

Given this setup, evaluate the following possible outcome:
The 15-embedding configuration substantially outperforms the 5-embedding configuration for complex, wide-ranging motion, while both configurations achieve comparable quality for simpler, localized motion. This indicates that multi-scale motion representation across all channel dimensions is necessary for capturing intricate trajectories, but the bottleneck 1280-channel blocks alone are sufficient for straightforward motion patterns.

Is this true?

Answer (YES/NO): NO